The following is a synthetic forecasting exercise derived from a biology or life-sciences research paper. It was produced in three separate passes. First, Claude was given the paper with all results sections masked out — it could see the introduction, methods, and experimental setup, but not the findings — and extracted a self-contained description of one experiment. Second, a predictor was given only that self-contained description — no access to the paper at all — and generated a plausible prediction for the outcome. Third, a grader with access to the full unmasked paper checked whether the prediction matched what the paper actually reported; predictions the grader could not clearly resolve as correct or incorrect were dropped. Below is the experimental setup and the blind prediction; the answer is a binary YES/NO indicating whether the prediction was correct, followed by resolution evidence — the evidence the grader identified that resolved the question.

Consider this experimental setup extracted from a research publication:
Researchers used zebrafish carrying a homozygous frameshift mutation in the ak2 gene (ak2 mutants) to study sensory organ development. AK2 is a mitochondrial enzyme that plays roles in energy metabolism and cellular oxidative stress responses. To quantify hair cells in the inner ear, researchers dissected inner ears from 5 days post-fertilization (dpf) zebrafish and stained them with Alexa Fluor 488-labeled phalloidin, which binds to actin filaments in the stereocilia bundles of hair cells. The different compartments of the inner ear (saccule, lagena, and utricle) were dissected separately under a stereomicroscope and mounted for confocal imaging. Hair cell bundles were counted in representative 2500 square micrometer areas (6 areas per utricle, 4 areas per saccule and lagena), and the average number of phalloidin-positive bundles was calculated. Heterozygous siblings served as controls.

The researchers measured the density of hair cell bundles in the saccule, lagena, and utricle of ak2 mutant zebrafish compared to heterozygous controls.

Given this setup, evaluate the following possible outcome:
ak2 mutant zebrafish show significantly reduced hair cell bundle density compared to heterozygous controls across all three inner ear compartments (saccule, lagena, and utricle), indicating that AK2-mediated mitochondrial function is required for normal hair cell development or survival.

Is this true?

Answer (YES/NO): NO